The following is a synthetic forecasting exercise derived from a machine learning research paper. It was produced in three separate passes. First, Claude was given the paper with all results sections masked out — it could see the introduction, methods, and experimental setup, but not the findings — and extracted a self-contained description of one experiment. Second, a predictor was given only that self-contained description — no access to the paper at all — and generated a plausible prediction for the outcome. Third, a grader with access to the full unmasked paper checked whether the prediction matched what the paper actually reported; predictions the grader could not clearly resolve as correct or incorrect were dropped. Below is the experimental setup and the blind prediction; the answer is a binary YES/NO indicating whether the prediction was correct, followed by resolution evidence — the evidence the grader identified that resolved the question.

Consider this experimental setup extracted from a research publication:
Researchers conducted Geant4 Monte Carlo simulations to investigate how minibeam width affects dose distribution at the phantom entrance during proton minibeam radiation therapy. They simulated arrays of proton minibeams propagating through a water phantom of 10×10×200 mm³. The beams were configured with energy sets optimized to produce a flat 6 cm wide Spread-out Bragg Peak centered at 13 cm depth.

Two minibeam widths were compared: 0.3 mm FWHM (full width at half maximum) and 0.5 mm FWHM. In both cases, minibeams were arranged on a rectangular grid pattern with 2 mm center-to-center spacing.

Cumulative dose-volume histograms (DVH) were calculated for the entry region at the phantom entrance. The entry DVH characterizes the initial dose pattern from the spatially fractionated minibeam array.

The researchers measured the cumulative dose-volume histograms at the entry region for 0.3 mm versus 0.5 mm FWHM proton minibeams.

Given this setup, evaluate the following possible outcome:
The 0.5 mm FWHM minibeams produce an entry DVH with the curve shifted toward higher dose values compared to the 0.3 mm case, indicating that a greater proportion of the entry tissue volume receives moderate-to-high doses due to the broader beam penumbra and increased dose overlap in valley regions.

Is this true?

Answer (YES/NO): YES